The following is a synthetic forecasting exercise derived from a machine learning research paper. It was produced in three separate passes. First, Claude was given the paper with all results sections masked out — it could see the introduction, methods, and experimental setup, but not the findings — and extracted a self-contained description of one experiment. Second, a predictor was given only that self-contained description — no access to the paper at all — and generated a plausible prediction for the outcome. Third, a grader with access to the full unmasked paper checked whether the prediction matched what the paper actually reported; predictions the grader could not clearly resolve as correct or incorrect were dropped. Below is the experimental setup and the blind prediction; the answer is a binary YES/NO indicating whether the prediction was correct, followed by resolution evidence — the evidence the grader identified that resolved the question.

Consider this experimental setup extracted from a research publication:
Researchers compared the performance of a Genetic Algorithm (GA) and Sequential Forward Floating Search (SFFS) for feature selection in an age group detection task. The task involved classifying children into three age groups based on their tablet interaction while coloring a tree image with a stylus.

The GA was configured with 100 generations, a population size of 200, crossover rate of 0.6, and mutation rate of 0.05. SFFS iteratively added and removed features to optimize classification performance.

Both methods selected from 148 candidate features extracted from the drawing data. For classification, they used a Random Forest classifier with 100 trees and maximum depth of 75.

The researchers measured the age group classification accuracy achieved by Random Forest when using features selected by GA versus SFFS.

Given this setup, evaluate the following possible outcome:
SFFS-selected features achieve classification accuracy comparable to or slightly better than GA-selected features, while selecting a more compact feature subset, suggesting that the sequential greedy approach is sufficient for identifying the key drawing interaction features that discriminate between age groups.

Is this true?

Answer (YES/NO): NO